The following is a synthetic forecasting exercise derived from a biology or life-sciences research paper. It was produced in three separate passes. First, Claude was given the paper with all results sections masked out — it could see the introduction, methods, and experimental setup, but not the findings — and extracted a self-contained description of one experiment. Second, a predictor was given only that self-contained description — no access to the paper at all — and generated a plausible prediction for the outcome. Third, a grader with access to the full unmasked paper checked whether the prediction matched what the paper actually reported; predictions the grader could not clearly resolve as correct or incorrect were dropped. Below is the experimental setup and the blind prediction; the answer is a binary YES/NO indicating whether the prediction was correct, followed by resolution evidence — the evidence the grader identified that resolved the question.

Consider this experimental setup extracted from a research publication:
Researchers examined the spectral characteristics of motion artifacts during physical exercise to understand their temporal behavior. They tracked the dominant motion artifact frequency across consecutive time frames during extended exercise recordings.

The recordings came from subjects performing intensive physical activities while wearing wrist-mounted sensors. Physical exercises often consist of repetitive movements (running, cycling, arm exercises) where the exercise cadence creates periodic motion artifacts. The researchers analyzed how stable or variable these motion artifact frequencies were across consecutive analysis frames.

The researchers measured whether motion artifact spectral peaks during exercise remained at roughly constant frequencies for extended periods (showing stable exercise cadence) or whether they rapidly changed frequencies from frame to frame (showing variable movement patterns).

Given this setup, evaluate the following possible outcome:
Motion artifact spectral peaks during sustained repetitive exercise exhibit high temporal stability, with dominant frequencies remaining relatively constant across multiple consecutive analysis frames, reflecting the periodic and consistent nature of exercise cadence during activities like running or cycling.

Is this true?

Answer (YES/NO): YES